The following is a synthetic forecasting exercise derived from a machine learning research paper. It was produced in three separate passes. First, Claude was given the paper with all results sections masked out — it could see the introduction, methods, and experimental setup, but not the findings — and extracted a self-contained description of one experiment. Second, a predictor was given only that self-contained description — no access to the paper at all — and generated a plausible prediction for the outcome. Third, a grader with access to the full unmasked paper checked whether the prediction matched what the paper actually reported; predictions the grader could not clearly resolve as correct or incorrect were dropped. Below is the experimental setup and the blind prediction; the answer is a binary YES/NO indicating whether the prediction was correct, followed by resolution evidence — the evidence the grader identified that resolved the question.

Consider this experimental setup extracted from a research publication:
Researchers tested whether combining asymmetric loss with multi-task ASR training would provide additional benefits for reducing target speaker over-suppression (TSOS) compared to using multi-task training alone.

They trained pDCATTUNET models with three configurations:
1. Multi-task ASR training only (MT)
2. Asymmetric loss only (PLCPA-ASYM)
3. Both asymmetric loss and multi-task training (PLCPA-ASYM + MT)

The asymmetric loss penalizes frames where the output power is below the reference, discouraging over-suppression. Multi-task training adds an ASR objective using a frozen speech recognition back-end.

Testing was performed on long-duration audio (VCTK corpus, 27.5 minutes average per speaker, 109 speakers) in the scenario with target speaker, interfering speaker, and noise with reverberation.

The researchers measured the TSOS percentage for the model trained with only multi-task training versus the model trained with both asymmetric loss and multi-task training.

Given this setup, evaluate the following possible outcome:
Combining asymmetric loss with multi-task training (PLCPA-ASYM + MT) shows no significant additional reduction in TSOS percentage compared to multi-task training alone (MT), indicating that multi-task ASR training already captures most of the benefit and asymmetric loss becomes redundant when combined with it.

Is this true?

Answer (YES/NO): NO